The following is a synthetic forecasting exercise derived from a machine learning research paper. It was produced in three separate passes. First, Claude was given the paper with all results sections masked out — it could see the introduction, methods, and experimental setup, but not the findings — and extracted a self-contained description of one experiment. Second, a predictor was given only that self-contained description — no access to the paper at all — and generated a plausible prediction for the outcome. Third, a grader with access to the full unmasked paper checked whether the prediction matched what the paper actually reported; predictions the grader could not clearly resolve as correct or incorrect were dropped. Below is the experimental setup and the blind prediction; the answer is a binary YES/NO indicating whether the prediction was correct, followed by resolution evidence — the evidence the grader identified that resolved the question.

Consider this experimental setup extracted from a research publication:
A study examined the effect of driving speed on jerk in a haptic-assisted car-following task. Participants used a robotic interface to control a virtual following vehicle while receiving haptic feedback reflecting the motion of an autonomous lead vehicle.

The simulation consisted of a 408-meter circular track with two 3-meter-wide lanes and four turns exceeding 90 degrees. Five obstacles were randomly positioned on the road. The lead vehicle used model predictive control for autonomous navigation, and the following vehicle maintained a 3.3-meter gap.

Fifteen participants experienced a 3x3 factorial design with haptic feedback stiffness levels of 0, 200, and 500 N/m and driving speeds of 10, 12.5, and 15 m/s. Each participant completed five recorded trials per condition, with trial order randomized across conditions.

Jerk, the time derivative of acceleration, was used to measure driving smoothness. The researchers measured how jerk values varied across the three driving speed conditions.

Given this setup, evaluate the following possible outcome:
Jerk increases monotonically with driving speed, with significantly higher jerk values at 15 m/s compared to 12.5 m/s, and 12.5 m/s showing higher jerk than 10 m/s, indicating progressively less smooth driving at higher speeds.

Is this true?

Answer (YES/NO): YES